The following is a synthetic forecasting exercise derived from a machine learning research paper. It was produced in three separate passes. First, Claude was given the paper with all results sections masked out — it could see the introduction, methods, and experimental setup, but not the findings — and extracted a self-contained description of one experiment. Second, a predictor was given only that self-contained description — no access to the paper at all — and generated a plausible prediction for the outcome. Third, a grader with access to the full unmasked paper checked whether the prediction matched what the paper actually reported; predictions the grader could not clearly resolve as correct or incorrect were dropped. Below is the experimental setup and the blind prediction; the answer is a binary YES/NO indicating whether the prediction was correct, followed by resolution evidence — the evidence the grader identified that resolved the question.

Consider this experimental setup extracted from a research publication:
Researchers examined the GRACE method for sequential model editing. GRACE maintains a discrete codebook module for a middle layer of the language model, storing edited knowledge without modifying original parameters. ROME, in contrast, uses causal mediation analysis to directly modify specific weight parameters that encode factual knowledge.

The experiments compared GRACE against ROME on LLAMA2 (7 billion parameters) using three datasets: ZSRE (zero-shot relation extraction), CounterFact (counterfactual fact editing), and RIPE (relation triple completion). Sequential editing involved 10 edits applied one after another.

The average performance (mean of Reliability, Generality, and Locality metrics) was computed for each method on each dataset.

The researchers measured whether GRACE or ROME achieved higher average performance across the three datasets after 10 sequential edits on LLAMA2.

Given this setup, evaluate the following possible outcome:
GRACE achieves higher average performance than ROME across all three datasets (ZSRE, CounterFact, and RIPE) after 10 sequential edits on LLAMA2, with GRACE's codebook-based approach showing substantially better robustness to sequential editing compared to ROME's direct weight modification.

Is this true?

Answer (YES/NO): NO